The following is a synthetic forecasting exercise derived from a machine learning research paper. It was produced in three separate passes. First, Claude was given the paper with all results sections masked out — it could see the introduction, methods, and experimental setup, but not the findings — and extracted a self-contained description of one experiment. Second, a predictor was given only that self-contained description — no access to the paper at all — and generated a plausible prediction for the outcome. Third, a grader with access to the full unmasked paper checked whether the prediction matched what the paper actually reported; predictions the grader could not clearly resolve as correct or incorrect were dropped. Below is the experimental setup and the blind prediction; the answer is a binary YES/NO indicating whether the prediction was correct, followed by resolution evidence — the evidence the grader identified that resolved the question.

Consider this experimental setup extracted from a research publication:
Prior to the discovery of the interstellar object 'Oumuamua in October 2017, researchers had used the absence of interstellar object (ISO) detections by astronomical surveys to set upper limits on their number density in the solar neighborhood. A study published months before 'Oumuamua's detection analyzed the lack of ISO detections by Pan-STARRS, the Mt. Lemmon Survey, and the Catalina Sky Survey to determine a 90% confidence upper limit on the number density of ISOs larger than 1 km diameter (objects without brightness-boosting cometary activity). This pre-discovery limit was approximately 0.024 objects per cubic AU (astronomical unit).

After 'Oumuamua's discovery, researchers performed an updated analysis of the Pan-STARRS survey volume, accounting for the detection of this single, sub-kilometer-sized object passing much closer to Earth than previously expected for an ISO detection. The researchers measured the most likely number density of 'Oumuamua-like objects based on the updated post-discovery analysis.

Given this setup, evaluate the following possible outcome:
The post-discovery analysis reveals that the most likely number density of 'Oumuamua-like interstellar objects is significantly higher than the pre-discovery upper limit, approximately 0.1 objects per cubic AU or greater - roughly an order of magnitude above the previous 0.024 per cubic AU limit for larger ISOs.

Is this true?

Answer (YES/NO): YES